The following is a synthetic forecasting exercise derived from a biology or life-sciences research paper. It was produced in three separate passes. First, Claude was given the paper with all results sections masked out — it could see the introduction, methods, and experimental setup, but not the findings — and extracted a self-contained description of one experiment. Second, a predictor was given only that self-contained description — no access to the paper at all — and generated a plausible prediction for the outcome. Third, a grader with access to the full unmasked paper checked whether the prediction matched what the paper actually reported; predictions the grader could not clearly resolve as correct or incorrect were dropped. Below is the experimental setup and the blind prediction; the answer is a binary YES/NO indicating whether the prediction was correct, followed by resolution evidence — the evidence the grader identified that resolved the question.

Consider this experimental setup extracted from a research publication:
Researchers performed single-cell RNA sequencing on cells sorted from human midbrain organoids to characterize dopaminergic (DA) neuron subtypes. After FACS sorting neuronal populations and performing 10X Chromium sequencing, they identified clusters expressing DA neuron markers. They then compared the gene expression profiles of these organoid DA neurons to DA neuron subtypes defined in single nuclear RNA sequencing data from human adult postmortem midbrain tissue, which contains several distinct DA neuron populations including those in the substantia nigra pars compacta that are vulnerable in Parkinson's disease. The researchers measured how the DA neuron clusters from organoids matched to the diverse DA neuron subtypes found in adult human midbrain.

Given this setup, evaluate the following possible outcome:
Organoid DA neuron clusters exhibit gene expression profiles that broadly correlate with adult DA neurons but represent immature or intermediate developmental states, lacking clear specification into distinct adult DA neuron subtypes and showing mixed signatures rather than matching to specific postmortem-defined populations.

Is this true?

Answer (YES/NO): NO